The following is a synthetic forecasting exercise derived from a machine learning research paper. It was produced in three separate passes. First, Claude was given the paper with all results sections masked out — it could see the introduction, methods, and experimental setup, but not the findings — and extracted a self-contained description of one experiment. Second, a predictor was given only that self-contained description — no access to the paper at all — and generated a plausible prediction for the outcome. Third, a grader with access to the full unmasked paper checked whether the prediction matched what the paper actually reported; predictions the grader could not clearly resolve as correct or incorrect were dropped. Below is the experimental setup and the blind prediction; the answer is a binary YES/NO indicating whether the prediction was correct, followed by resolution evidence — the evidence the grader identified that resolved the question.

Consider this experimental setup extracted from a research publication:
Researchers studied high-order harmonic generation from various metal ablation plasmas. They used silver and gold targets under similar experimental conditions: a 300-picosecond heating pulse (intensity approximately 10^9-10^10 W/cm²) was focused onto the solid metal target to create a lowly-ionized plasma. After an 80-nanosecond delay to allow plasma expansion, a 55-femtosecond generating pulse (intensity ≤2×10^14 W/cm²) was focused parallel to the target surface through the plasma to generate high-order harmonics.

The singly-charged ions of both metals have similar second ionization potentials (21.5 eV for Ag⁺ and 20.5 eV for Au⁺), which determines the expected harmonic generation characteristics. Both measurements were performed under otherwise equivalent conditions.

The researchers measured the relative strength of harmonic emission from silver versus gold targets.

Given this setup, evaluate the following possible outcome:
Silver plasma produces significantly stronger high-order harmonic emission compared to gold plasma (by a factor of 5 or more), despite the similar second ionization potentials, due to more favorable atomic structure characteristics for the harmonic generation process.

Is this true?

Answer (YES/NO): NO